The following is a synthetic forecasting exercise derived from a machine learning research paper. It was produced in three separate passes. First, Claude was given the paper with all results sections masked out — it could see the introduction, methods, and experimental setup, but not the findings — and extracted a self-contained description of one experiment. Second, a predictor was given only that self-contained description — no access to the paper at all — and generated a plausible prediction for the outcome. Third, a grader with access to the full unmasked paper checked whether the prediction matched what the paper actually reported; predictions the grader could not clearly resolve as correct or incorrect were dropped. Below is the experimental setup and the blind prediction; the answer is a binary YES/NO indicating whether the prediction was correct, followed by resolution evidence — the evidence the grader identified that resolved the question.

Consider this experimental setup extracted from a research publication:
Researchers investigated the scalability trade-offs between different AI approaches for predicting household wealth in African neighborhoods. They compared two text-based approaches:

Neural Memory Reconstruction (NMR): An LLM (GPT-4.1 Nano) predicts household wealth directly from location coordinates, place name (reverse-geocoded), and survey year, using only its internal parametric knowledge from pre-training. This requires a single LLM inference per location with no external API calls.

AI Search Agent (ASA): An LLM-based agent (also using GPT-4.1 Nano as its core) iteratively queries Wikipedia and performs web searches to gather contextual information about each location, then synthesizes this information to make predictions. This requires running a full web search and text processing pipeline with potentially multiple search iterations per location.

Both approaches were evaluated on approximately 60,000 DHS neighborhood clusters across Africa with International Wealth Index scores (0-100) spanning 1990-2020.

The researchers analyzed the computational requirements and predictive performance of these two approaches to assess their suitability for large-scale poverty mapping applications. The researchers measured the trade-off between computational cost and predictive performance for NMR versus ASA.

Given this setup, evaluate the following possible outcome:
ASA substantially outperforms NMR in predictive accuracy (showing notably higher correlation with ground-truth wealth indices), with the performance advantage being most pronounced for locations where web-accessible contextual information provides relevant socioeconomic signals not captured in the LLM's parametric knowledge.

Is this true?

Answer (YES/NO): NO